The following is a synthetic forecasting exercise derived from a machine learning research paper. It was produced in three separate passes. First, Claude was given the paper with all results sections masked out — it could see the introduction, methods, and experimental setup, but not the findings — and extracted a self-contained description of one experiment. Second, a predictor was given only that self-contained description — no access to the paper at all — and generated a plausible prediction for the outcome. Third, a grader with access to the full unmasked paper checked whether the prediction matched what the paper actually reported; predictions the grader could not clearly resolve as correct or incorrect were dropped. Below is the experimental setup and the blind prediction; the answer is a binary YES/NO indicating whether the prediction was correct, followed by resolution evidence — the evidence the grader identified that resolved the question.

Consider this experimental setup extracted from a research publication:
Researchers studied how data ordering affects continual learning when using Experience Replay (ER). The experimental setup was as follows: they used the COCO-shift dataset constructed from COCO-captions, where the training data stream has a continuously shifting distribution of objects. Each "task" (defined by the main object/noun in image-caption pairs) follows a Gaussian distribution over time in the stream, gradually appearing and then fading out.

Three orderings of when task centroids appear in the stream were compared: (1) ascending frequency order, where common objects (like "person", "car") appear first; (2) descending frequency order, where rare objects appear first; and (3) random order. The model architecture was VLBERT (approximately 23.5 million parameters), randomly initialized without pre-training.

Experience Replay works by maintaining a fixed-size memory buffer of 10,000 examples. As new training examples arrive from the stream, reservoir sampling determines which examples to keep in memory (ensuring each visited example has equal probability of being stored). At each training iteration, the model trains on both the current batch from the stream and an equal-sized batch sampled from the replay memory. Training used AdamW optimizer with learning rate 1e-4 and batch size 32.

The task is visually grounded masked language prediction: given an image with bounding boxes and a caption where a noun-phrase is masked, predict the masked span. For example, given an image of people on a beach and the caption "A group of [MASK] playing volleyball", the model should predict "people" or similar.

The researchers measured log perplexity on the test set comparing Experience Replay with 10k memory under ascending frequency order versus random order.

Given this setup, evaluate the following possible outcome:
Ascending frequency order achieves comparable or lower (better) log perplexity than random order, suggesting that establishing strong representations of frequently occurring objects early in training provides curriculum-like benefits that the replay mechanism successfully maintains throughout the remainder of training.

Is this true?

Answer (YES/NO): NO